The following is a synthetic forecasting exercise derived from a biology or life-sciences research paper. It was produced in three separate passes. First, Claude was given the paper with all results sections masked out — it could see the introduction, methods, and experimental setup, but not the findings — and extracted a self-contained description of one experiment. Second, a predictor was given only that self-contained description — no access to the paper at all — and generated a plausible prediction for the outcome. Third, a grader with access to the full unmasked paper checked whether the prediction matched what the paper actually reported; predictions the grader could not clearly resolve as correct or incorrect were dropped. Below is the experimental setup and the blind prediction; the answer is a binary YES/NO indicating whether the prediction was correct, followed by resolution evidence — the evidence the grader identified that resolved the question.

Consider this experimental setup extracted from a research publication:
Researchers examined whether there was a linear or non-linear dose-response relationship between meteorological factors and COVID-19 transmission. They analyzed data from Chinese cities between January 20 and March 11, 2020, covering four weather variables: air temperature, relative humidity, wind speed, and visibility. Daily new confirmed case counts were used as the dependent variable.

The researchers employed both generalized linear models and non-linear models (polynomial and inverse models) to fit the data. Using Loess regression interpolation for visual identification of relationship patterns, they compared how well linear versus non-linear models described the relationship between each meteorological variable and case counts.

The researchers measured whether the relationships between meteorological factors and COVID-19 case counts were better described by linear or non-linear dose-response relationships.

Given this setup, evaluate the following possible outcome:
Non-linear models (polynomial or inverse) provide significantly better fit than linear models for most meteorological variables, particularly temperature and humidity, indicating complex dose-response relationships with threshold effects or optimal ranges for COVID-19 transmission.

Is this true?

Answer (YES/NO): YES